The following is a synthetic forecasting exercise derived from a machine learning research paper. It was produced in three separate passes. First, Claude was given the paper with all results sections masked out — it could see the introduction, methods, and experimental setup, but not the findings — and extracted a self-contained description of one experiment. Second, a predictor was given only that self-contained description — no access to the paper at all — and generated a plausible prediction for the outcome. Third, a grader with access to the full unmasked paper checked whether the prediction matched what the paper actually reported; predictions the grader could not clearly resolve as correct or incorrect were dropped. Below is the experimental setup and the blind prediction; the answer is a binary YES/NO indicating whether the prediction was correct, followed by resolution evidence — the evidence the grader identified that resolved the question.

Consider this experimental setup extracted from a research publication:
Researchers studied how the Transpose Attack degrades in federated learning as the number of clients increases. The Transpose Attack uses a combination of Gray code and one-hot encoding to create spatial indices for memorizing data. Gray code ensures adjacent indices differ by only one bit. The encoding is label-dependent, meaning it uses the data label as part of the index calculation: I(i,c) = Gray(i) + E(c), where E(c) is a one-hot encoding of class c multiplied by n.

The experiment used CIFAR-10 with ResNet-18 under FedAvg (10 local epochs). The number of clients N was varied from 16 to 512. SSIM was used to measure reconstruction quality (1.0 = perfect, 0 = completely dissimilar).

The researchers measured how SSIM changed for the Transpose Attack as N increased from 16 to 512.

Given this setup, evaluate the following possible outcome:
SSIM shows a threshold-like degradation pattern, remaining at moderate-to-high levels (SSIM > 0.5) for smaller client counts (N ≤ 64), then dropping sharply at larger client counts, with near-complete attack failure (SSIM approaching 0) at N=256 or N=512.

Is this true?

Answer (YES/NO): NO